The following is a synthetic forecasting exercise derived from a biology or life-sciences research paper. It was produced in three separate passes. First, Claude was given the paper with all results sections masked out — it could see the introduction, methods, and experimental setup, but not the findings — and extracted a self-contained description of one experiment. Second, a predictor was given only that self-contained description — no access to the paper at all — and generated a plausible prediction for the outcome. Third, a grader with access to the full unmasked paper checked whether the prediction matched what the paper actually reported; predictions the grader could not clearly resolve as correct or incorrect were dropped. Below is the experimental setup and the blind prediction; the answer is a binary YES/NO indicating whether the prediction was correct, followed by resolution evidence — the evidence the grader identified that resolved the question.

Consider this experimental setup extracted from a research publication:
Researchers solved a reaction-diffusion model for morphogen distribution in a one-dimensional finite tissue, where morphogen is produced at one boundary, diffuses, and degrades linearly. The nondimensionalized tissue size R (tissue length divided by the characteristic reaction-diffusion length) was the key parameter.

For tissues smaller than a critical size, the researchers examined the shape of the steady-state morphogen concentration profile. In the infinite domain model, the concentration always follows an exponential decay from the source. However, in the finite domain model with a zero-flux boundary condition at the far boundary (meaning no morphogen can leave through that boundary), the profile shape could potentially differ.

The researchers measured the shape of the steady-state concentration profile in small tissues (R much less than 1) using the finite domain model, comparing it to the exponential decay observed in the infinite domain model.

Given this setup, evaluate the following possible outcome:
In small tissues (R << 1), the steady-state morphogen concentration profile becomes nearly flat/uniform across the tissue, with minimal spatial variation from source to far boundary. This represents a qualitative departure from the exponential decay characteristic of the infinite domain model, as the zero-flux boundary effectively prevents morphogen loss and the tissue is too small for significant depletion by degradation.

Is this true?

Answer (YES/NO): NO